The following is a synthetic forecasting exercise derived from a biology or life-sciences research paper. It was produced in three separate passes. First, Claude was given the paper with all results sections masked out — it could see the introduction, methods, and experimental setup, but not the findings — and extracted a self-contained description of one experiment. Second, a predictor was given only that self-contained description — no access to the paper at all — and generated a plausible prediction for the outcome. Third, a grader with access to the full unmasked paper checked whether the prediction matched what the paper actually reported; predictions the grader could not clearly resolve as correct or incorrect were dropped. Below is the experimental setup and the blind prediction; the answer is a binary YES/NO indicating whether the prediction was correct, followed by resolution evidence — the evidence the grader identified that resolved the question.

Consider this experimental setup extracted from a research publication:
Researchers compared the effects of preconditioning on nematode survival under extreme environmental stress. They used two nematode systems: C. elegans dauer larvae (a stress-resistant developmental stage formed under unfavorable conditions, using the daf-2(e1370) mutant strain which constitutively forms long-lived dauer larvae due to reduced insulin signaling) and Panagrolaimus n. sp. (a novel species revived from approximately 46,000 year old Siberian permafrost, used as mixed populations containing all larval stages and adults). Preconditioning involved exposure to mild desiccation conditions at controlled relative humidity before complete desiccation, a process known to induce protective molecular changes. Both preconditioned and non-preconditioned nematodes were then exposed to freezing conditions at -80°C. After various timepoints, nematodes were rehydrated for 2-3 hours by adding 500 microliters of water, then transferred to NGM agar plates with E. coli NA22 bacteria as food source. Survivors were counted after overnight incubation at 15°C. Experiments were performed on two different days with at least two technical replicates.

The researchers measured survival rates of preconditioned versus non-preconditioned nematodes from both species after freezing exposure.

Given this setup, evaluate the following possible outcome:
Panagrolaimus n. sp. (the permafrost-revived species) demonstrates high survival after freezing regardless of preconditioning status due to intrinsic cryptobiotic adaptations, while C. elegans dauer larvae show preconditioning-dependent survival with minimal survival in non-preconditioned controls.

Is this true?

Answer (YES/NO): NO